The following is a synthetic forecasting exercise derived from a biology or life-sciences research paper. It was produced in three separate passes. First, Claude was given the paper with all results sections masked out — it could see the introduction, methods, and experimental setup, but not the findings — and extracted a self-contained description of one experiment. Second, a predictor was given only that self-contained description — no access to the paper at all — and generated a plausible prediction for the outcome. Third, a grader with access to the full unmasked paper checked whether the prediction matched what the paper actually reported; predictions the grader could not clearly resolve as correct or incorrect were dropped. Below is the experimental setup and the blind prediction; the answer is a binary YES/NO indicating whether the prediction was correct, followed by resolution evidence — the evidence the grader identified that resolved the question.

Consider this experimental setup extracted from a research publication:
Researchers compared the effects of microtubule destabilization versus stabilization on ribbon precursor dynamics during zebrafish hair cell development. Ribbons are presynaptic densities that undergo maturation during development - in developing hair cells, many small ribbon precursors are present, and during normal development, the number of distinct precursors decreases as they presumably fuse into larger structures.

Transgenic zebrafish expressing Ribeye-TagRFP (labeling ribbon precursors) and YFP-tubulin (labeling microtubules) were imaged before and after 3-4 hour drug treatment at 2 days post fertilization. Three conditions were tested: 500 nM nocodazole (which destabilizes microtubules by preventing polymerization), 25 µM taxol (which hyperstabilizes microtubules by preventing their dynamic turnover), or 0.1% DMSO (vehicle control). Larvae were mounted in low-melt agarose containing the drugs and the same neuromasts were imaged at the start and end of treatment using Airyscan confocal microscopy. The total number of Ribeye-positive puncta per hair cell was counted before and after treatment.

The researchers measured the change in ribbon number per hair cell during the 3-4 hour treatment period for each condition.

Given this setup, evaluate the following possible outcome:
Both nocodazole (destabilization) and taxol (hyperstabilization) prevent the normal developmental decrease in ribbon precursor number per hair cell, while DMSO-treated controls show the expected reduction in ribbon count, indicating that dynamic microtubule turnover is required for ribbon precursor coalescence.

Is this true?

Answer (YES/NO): NO